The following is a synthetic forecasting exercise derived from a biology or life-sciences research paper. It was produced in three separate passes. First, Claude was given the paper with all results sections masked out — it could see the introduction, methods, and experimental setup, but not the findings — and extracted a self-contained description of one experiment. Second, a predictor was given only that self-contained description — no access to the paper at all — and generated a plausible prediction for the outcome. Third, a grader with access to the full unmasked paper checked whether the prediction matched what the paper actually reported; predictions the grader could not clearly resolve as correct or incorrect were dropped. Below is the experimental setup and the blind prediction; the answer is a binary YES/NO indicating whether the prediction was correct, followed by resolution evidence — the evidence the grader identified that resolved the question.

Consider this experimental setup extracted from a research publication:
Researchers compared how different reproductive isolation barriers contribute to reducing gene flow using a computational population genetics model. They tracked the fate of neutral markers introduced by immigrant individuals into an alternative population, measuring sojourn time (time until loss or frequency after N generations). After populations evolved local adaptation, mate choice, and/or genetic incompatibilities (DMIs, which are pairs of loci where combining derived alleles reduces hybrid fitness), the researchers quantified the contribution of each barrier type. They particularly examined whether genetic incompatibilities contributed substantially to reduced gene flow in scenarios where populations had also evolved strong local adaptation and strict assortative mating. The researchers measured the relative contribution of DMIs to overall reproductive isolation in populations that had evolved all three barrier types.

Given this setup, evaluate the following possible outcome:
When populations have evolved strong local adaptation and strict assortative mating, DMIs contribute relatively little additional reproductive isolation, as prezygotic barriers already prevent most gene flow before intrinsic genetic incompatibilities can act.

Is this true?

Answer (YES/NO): NO